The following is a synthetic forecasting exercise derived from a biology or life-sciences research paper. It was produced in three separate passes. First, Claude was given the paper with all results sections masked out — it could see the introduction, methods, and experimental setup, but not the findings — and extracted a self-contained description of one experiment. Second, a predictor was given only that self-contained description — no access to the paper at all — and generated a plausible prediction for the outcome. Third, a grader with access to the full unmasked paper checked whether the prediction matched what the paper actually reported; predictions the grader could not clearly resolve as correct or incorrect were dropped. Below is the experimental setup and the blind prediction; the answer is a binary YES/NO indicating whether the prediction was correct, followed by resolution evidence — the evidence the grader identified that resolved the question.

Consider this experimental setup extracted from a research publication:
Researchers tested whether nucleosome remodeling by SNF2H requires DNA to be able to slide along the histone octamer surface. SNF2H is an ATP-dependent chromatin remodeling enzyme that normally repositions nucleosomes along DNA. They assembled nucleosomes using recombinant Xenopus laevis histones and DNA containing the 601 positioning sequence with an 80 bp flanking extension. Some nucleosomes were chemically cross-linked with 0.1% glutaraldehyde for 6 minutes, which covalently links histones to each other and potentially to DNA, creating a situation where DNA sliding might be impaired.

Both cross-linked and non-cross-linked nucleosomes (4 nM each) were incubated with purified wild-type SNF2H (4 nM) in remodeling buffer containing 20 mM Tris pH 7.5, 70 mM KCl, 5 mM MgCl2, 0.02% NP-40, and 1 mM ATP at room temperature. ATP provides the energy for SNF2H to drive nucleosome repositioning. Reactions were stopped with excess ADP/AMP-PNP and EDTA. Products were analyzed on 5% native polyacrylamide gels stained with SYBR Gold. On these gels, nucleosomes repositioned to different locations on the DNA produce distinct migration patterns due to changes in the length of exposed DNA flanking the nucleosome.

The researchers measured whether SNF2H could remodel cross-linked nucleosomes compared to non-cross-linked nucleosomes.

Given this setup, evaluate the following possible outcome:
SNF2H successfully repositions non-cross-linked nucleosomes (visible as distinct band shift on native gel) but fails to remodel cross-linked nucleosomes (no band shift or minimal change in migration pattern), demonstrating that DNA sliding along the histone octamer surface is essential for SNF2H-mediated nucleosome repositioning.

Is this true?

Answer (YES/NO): YES